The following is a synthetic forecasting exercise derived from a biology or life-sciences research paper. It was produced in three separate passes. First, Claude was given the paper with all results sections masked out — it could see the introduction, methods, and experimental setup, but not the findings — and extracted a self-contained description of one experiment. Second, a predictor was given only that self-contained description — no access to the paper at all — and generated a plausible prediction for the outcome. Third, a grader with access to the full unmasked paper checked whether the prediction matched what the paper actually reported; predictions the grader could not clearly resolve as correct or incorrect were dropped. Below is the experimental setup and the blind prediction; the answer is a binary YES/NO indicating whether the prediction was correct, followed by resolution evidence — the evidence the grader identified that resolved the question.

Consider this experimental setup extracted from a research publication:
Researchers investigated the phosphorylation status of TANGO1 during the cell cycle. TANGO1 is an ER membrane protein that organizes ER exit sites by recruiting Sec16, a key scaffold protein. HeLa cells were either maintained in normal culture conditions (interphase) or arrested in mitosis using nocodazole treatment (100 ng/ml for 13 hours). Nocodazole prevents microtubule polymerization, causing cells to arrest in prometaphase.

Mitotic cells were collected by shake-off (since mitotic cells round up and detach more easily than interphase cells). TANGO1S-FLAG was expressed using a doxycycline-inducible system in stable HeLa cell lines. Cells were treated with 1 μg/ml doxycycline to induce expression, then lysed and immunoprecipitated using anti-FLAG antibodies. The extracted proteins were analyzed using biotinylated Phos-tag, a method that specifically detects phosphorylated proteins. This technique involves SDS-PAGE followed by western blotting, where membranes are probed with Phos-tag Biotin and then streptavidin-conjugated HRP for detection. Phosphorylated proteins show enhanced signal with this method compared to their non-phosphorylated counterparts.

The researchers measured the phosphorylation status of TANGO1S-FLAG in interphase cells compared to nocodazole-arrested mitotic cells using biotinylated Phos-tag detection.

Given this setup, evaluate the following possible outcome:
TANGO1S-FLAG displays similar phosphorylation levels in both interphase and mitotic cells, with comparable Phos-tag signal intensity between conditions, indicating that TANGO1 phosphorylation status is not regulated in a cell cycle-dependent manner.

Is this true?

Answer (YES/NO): NO